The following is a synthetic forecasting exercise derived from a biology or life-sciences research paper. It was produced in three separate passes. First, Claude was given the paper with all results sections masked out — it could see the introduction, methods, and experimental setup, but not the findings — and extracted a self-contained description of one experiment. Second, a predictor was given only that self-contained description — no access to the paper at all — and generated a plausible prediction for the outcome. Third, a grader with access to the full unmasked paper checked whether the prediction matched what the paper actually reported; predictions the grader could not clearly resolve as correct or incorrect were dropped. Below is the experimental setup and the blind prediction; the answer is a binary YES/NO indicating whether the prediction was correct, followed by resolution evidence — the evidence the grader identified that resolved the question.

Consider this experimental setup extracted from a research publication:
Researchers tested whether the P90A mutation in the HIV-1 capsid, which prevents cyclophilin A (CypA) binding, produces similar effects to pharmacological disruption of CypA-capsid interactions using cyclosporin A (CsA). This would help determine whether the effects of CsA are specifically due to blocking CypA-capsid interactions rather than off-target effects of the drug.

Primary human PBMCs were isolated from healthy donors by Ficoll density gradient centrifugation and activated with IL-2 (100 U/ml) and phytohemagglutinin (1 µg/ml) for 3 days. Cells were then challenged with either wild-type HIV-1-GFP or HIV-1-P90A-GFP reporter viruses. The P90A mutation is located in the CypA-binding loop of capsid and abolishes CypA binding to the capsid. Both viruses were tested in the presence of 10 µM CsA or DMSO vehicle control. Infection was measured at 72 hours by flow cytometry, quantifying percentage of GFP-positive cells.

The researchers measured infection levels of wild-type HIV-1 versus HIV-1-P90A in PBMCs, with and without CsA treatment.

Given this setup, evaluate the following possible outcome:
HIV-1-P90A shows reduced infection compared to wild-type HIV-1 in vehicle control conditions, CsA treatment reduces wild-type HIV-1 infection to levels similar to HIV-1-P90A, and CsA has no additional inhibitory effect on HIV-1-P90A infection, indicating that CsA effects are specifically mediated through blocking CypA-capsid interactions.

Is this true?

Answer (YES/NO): YES